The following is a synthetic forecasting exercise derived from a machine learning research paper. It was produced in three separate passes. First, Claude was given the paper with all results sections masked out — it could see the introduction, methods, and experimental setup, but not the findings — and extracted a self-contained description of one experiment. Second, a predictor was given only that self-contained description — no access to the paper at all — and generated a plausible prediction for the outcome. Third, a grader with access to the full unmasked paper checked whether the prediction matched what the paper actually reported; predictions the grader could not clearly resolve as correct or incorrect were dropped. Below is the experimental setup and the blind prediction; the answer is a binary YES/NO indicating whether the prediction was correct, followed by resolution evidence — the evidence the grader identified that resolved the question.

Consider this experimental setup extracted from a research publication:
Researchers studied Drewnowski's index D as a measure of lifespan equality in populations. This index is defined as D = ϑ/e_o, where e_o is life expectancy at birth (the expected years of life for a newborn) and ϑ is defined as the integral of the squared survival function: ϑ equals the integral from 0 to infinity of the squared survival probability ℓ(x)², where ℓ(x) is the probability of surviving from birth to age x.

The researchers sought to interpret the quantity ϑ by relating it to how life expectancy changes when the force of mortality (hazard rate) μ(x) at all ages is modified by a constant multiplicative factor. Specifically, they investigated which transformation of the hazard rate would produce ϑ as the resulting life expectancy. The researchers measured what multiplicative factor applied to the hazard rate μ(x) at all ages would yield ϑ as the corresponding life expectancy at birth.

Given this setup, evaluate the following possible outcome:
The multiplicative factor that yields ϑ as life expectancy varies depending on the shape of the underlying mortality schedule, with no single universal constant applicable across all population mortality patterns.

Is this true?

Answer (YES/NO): NO